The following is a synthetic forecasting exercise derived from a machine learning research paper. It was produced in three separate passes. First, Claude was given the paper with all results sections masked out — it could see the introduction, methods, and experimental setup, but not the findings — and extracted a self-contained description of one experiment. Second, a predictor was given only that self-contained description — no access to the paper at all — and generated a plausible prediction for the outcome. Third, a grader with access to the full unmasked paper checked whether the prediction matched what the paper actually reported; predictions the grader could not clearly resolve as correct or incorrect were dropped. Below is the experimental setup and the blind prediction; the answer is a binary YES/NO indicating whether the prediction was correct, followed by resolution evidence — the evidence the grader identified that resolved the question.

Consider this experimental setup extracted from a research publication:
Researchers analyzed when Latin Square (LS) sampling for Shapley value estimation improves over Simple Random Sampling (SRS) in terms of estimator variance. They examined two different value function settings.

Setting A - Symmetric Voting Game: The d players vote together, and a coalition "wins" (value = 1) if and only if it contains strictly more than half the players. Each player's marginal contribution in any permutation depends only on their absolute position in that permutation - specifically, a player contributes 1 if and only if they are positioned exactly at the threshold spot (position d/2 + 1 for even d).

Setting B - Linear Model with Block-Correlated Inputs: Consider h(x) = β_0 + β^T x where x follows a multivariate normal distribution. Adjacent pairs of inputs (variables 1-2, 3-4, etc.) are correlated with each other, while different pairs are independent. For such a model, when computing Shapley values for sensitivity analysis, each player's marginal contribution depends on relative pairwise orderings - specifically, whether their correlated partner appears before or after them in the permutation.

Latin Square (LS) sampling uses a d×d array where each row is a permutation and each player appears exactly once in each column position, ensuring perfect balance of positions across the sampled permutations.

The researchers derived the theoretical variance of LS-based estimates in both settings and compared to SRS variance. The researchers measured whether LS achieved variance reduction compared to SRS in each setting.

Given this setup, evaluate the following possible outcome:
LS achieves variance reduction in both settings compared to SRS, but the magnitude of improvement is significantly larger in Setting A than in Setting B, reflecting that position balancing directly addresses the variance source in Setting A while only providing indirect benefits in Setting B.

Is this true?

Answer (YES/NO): NO